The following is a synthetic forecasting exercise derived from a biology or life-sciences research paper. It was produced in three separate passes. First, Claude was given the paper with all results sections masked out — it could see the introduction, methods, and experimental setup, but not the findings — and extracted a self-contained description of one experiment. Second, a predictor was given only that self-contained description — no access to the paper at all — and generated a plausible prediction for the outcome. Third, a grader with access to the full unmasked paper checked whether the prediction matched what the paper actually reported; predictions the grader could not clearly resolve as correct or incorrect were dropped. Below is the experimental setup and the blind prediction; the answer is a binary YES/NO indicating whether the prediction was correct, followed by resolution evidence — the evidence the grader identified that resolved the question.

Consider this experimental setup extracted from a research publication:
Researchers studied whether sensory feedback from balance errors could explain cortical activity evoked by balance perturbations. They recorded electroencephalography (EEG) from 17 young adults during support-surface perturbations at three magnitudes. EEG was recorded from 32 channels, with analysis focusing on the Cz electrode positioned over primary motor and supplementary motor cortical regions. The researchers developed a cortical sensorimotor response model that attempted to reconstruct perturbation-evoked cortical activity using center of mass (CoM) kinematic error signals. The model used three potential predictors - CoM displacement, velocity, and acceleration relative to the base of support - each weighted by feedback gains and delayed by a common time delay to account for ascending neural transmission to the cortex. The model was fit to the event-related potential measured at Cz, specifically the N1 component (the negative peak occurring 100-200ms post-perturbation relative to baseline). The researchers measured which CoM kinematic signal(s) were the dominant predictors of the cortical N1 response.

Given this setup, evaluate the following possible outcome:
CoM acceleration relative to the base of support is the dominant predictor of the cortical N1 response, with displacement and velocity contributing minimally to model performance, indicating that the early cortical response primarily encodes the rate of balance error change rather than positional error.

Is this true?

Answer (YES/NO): YES